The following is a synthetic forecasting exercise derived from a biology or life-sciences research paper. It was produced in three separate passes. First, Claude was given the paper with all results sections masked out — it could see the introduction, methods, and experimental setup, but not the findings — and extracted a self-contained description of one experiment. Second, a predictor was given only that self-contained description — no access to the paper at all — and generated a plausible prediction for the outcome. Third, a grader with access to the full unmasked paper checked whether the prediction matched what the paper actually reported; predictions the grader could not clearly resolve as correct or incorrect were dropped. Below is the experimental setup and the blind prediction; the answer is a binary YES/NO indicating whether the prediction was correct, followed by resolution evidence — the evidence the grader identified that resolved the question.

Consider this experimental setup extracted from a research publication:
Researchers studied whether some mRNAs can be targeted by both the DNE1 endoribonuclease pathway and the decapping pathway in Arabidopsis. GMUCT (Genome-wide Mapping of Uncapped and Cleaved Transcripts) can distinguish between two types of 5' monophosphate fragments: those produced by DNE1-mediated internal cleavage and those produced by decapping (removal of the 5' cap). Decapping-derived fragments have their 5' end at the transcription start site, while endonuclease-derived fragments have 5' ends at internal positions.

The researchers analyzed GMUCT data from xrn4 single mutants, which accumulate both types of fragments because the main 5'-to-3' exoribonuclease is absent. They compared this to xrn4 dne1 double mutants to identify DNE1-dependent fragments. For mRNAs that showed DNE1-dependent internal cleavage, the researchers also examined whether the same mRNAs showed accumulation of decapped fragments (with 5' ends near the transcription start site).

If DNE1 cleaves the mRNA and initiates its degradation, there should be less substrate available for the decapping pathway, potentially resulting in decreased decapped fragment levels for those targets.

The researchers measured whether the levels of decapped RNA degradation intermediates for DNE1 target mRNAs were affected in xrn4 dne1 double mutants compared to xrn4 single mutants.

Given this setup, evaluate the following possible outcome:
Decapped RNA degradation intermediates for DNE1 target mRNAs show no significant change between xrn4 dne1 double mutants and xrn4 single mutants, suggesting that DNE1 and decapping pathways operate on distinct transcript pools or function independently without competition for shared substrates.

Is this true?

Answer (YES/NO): NO